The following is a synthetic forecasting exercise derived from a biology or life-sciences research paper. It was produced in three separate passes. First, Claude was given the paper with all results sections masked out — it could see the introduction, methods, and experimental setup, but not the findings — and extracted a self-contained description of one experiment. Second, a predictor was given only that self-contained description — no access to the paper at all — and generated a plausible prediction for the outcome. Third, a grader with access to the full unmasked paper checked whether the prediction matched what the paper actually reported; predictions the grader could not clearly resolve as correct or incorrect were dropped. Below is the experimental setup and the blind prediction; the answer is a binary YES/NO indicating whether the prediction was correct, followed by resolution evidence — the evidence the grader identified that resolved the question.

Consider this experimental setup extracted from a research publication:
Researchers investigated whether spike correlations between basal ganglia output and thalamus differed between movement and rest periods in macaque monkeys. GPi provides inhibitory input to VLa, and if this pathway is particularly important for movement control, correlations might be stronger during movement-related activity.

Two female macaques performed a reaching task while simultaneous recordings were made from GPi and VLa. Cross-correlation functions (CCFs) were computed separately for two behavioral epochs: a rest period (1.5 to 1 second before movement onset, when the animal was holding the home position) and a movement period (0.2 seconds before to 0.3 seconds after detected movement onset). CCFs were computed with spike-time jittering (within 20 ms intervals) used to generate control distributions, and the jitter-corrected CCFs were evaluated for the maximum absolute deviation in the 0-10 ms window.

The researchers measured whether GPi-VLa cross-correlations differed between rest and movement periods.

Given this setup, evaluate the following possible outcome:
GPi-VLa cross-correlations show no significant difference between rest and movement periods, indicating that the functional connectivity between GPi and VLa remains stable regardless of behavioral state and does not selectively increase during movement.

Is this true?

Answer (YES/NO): YES